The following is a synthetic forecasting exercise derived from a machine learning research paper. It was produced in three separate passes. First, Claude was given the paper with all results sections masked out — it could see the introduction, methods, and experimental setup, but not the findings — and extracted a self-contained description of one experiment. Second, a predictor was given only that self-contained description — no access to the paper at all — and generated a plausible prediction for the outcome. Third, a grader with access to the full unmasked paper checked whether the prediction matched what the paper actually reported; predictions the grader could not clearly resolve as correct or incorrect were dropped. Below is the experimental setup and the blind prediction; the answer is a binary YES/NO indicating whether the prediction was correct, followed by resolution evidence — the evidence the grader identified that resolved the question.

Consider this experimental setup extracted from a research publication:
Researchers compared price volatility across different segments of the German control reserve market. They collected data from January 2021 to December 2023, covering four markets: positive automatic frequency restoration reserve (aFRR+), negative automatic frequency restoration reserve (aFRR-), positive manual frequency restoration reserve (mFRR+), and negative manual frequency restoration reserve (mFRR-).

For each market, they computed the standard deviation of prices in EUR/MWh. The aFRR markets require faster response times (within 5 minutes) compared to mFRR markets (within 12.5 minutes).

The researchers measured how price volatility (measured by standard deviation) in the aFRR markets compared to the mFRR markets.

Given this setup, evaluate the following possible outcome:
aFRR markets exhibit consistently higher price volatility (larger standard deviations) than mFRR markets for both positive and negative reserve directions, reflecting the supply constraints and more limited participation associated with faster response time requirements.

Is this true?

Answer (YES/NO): YES